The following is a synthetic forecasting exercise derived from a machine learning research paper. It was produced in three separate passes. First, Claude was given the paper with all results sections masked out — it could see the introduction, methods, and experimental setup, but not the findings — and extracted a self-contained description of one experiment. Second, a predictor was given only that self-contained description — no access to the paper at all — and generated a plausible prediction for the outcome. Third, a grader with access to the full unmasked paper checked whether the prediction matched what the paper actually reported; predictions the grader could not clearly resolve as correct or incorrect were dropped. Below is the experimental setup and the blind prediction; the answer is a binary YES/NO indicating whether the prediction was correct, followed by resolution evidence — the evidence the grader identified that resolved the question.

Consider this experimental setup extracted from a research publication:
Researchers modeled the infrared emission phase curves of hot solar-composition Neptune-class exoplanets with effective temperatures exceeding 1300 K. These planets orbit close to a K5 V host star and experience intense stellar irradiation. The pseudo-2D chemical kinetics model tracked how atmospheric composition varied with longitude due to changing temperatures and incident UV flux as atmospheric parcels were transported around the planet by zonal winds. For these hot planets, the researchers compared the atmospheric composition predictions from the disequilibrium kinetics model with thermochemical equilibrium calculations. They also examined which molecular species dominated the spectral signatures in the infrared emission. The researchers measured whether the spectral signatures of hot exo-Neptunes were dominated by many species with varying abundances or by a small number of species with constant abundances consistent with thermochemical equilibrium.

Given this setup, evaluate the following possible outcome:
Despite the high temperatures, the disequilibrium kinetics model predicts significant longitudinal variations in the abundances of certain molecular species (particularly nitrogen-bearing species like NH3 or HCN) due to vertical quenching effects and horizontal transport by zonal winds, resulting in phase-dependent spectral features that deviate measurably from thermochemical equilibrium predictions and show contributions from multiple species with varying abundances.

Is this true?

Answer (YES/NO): NO